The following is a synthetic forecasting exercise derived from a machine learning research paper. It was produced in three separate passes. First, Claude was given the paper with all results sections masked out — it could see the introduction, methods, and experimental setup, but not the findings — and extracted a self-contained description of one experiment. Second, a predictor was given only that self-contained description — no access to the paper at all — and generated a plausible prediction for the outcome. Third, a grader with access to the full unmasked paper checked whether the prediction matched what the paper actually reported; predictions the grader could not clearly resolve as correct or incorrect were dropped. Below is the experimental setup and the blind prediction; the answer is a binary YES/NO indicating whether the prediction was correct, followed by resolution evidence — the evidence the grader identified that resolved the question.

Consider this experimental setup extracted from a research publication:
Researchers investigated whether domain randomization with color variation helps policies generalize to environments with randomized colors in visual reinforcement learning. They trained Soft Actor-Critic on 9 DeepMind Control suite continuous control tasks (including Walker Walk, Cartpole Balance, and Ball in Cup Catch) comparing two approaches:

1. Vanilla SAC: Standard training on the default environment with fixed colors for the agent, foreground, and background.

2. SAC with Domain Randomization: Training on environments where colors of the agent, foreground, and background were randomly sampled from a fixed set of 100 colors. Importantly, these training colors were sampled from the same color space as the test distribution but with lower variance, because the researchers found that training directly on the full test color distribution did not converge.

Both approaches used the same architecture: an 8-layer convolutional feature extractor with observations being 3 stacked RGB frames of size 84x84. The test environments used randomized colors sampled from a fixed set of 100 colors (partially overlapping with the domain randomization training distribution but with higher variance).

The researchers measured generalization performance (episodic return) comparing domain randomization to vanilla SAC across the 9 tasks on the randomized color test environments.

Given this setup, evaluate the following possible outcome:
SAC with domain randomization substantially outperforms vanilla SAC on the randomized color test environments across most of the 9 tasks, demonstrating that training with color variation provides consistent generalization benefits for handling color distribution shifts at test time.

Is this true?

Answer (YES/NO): NO